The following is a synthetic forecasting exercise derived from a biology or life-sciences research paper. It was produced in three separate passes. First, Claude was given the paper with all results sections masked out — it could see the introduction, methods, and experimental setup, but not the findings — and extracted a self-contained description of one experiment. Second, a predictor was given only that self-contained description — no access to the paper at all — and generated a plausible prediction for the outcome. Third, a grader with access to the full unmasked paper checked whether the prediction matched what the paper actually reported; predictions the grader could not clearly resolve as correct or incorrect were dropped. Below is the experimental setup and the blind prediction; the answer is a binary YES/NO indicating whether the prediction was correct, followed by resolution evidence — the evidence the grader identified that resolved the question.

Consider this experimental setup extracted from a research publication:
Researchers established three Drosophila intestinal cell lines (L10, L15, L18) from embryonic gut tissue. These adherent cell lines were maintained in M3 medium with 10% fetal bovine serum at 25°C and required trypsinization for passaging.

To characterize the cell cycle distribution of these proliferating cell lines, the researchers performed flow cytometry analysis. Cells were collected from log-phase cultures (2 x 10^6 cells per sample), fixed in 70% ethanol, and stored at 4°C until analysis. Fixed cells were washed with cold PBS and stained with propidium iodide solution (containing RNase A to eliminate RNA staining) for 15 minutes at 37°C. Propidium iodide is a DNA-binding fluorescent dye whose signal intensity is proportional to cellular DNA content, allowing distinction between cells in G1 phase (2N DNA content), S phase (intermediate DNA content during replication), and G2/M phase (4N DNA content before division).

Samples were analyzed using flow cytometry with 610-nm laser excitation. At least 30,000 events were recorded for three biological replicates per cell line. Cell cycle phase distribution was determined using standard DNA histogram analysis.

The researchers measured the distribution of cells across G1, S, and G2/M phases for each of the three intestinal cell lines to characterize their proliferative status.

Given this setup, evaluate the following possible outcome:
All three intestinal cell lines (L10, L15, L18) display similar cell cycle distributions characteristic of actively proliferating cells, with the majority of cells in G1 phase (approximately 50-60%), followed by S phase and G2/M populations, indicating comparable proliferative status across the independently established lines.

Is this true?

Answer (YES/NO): NO